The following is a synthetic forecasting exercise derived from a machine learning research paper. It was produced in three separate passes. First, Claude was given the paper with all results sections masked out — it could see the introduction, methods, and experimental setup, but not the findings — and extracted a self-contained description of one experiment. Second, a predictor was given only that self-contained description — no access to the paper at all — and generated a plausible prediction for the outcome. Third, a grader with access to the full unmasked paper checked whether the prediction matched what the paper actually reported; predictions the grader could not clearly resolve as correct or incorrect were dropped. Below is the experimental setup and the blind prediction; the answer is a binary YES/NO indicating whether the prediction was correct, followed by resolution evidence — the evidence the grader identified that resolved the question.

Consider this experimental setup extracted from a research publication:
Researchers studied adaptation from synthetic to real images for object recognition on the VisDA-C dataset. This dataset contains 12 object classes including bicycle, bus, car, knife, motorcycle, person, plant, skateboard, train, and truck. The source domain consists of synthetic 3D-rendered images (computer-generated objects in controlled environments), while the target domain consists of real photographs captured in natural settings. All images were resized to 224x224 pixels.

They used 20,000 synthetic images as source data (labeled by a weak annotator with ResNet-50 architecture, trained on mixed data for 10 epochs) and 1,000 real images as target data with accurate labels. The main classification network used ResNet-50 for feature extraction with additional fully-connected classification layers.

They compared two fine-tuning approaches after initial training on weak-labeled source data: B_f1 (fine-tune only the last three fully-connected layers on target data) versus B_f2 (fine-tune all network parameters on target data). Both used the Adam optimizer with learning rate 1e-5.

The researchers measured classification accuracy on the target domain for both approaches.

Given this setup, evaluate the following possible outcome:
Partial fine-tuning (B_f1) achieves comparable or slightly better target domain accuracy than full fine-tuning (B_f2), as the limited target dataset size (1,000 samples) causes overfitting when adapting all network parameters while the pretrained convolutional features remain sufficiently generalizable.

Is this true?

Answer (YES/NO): NO